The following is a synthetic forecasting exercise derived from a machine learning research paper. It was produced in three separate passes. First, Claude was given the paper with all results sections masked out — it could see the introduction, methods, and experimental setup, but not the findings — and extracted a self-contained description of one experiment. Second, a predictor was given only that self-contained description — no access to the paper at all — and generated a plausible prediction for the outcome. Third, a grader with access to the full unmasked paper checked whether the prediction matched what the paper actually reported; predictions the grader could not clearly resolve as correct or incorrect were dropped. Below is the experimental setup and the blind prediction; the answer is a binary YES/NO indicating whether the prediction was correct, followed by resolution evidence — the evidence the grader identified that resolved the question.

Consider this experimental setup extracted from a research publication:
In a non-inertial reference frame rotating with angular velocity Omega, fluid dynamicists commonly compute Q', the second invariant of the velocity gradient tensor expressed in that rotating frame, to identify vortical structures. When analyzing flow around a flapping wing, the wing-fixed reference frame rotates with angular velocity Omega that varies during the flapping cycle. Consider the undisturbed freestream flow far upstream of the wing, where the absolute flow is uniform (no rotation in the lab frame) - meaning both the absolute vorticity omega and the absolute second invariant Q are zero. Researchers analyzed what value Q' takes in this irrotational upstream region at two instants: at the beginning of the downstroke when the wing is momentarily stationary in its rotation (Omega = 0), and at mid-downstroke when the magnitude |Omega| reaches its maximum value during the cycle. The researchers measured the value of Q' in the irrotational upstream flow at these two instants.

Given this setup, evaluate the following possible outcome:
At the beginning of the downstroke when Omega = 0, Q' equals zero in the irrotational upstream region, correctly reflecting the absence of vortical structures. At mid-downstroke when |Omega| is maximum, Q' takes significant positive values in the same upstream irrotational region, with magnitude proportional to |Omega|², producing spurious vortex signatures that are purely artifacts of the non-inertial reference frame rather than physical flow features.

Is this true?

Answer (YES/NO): YES